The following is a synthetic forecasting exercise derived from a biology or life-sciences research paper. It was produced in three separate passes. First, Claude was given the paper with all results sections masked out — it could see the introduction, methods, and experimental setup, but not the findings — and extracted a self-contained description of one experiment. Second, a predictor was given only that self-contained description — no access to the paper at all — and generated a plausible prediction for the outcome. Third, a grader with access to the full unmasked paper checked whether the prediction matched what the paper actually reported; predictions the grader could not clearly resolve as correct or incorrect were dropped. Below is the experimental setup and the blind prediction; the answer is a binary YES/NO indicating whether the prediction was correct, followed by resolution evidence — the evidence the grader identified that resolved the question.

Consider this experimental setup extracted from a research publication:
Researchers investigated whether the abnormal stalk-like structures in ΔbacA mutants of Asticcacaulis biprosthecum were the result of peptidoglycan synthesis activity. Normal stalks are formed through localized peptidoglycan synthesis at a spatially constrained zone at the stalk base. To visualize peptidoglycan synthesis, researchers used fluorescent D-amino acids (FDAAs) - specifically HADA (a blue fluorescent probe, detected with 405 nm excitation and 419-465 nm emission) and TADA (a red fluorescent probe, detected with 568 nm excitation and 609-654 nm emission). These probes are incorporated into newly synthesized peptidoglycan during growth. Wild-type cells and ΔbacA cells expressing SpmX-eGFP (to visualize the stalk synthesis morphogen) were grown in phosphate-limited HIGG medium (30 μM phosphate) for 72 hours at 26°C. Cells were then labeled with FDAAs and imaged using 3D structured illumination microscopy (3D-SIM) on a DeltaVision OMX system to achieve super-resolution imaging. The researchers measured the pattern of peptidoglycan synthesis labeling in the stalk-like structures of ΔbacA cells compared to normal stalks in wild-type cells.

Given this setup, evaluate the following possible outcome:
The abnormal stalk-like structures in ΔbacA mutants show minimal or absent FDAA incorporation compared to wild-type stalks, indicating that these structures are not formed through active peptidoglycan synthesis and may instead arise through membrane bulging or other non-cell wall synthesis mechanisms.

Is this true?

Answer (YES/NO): NO